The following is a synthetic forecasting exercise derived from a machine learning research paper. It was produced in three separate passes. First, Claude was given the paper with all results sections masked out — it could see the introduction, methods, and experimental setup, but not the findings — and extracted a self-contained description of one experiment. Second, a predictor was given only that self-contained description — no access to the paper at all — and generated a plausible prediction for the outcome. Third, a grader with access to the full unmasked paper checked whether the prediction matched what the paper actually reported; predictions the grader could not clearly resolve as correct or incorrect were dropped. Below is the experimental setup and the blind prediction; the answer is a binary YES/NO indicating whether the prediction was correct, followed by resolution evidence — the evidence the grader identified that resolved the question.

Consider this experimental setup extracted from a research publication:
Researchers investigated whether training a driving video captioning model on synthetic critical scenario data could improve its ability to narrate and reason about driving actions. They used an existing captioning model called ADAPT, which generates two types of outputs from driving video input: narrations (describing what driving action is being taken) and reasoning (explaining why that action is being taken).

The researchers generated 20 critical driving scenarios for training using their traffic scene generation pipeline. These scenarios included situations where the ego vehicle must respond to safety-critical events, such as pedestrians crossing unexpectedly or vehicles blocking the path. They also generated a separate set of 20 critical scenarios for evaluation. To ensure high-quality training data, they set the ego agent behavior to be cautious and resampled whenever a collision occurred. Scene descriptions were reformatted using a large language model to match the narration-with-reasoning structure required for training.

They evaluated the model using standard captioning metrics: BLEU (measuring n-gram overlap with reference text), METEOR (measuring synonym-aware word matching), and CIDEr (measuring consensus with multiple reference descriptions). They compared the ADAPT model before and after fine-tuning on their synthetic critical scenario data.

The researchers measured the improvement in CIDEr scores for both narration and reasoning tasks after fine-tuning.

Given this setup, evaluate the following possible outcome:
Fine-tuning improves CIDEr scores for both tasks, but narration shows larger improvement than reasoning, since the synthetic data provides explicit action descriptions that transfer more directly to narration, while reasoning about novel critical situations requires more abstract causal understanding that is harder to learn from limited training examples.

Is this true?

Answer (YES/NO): YES